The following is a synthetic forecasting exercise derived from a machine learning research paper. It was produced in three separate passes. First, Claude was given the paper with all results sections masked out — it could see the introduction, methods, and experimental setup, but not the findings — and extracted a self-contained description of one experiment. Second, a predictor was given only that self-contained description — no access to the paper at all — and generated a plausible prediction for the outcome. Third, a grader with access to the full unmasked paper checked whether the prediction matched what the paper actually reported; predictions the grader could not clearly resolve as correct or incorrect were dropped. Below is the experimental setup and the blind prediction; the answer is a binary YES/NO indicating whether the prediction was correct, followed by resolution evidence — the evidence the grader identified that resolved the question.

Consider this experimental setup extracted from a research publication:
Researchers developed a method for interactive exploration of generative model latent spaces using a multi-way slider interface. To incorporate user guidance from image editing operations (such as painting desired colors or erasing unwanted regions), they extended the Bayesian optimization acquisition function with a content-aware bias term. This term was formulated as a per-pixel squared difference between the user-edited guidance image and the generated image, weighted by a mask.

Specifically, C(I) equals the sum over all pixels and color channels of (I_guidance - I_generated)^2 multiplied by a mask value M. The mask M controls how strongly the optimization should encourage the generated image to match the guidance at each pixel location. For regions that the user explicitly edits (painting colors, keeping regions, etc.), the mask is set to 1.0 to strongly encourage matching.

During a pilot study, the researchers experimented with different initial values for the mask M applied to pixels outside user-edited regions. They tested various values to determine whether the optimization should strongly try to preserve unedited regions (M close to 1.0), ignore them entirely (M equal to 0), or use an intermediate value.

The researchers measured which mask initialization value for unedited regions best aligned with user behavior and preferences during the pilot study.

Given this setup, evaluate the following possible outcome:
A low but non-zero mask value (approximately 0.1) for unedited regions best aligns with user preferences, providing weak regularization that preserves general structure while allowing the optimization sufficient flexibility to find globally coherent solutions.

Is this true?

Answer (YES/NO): NO